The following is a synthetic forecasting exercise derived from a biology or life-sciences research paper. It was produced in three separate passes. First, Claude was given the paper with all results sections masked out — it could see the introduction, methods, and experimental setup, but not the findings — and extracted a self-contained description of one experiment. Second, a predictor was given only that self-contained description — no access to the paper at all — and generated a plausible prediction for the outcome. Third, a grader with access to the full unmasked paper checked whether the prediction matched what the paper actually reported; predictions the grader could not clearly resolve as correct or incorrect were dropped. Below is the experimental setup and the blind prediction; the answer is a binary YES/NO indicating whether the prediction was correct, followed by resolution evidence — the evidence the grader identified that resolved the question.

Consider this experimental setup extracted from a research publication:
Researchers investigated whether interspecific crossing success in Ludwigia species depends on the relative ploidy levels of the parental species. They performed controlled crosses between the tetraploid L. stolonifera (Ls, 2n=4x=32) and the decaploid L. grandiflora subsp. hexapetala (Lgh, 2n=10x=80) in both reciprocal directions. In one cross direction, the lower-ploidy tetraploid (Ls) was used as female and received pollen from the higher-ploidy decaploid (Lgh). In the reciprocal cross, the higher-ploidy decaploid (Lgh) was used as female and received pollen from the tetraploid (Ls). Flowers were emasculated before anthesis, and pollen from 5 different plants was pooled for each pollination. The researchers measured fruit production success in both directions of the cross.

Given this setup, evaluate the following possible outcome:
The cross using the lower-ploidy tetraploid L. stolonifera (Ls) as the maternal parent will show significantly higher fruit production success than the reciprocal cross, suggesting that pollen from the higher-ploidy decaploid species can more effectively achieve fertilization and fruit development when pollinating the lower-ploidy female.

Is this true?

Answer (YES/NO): YES